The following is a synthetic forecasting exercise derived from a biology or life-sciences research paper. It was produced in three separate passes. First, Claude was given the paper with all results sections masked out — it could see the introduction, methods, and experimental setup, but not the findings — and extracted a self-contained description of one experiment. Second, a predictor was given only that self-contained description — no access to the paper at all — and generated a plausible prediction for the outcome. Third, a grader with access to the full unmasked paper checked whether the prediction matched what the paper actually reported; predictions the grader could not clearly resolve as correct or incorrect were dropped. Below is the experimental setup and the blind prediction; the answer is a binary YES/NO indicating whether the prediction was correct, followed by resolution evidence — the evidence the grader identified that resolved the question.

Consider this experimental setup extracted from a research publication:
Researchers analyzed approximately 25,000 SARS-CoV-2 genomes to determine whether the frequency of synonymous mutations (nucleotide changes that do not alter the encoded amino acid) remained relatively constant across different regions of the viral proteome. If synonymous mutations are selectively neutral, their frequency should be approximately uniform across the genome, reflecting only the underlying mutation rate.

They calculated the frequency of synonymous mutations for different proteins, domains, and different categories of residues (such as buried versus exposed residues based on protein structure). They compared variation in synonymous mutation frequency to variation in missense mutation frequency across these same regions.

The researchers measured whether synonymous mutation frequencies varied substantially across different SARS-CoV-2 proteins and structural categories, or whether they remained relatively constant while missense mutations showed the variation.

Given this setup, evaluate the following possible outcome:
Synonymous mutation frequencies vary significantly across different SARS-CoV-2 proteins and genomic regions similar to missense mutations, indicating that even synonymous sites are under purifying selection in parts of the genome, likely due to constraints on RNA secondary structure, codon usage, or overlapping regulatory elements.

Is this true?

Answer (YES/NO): NO